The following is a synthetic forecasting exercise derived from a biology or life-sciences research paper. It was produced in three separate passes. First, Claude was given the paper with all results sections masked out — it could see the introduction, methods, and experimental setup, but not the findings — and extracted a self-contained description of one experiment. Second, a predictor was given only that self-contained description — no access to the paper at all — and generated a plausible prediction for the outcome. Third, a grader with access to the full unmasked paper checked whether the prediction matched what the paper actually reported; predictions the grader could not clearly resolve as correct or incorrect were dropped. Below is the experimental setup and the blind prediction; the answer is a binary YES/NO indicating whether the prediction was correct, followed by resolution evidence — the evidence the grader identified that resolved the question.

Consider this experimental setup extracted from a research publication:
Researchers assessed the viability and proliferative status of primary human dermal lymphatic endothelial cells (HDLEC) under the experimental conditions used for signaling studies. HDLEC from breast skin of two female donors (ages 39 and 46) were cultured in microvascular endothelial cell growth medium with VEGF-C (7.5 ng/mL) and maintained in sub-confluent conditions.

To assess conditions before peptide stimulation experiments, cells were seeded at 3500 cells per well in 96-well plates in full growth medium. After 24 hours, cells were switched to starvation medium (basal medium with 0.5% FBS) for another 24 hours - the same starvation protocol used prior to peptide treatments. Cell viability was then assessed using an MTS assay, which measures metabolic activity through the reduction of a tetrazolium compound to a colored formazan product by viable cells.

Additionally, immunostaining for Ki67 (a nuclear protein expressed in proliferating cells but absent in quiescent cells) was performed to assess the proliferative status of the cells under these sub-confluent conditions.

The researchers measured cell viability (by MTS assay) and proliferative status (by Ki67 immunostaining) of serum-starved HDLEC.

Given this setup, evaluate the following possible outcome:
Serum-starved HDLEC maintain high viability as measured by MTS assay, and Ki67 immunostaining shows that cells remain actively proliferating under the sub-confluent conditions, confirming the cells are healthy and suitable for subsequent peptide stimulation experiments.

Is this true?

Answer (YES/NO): YES